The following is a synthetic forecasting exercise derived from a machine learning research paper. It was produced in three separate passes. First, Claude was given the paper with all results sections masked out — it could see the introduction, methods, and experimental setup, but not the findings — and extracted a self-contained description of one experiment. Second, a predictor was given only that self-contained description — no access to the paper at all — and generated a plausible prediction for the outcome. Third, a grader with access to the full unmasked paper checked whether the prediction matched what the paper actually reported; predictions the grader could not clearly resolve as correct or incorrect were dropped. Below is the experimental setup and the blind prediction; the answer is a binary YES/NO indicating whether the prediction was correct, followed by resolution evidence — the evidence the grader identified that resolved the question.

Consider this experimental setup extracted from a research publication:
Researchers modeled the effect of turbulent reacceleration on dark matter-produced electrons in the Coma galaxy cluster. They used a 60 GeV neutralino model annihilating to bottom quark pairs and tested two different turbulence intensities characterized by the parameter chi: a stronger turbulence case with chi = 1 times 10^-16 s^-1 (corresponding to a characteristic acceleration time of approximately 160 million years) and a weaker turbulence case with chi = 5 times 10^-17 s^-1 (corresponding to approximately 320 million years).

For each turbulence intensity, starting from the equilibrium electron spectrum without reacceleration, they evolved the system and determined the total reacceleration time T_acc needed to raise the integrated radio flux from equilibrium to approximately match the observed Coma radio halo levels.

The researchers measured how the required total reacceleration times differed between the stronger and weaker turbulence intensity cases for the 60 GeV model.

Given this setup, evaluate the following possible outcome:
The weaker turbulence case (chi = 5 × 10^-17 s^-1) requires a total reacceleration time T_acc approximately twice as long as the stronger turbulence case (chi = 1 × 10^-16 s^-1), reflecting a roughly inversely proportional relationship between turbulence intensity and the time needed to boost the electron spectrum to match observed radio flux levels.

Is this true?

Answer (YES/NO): NO